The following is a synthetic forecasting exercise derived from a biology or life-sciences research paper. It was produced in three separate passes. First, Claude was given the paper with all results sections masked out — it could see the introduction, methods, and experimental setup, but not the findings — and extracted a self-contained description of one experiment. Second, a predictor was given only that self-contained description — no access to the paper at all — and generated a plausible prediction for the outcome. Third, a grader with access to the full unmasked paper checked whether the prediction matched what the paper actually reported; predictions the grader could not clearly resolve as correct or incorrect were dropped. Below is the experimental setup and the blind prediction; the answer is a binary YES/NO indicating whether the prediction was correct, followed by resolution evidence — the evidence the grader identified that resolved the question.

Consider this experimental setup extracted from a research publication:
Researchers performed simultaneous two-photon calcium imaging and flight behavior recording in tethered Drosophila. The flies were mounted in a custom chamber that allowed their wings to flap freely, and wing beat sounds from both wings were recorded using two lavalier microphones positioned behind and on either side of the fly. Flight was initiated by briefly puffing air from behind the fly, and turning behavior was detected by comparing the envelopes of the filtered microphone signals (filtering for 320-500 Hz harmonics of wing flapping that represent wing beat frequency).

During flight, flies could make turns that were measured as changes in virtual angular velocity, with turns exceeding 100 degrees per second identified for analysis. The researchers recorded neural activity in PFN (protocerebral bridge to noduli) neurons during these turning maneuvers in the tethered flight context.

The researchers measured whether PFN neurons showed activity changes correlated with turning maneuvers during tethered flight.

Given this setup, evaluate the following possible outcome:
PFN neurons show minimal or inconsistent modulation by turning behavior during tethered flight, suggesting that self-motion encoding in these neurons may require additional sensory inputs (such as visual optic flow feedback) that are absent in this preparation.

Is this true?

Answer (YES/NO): NO